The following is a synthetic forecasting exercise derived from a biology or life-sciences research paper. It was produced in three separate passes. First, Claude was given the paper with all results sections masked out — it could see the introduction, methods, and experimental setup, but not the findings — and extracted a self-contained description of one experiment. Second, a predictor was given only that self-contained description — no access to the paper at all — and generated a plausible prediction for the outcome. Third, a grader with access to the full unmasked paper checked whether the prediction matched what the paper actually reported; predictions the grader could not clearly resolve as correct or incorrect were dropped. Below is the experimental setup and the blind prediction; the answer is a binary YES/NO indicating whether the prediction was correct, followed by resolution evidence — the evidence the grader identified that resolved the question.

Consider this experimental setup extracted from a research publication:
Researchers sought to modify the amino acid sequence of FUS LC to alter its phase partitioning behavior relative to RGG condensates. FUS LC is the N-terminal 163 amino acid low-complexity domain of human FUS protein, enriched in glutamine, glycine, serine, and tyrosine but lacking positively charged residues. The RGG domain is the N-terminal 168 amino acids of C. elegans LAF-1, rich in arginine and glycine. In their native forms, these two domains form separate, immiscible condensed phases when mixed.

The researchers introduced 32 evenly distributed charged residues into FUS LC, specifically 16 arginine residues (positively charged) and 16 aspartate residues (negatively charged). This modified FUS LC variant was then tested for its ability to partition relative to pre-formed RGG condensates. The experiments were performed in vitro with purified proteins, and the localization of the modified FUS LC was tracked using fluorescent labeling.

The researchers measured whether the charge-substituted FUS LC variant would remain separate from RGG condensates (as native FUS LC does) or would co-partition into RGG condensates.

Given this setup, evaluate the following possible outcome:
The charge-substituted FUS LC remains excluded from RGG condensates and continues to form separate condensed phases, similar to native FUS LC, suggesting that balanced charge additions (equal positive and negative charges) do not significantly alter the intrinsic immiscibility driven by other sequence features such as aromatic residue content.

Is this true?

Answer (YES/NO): NO